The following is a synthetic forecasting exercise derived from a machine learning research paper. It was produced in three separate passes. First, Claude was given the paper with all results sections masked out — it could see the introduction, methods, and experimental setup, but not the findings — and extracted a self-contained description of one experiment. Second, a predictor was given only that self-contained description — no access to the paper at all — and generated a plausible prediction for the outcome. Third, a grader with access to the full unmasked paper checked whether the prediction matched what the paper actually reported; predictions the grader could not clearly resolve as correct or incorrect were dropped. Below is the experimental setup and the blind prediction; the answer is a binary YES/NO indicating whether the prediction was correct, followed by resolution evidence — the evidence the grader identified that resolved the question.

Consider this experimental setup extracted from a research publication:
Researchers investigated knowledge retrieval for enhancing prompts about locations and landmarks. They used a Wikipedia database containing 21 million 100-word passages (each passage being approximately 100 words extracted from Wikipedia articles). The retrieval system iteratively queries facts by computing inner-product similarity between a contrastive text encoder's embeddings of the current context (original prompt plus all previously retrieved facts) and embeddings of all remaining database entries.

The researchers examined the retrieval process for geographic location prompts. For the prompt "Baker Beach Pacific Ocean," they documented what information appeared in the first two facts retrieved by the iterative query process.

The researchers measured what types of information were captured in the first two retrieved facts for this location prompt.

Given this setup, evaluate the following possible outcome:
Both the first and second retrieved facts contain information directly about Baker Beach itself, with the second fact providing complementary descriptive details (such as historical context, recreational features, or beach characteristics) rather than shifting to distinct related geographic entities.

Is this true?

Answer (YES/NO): YES